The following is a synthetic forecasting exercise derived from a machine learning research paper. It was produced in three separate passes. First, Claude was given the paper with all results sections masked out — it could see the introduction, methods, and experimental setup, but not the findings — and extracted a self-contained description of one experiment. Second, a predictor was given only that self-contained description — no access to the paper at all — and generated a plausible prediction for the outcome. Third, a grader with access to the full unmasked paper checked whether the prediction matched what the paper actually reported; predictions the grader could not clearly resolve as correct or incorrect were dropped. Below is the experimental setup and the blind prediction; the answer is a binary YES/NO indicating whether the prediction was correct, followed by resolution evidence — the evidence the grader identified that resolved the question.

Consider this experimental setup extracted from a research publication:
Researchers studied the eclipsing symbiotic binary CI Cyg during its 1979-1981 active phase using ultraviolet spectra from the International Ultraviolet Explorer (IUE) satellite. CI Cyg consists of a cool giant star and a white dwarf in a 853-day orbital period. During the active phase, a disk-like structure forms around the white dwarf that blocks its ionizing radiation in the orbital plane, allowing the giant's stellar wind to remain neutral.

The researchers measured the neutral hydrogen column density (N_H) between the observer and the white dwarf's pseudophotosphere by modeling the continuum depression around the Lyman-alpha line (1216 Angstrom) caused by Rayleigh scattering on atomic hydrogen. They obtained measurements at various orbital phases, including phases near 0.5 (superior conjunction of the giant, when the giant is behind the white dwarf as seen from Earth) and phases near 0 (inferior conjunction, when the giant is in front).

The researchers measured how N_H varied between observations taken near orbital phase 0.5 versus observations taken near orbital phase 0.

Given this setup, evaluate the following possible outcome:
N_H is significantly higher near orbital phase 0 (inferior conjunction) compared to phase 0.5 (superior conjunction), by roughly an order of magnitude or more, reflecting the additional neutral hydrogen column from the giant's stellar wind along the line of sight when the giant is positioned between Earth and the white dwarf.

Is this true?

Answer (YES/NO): YES